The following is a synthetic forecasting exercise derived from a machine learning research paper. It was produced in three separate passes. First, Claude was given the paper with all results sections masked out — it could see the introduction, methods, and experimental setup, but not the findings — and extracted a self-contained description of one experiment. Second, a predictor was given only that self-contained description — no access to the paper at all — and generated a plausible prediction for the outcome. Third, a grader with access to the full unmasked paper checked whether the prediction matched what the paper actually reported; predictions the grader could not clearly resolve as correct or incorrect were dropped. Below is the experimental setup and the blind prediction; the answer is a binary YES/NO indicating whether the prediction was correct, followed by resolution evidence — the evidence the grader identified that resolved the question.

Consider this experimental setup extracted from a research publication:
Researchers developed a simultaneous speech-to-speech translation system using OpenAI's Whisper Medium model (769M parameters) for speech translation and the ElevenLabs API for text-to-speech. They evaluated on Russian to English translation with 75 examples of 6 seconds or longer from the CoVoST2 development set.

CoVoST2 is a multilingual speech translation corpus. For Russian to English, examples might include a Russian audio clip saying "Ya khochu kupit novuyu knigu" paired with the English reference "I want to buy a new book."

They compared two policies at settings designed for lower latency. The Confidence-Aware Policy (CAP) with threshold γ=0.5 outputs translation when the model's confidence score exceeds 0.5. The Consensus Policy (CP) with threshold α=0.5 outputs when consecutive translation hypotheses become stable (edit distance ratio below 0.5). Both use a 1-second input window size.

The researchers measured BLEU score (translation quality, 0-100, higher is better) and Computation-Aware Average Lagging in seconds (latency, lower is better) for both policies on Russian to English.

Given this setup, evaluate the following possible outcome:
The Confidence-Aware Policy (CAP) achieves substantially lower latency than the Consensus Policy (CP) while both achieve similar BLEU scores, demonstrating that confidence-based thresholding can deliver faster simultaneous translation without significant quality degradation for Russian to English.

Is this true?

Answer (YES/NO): NO